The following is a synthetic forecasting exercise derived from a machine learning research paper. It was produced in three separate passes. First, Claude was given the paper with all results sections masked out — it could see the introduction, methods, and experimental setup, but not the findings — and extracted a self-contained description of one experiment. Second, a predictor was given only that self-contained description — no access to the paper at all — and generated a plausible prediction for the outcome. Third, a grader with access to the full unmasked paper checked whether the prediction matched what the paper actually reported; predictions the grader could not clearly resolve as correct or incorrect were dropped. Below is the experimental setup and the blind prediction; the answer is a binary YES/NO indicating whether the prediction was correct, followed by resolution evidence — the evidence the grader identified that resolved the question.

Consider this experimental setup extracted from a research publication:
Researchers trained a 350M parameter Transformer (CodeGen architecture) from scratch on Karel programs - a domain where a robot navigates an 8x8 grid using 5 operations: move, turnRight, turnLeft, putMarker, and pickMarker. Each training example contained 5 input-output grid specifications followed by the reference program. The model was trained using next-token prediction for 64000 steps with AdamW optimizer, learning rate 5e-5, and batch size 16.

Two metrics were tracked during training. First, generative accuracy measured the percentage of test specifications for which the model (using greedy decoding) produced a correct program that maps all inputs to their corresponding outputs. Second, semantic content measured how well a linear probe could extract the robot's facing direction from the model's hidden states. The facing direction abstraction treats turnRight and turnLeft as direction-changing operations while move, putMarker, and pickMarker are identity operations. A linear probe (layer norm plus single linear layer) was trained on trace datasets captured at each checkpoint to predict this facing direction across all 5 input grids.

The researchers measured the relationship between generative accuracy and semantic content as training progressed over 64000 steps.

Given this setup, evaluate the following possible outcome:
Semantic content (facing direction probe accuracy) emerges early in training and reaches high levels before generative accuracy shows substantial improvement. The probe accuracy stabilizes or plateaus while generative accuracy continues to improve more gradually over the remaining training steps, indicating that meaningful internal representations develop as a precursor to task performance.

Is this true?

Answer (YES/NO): NO